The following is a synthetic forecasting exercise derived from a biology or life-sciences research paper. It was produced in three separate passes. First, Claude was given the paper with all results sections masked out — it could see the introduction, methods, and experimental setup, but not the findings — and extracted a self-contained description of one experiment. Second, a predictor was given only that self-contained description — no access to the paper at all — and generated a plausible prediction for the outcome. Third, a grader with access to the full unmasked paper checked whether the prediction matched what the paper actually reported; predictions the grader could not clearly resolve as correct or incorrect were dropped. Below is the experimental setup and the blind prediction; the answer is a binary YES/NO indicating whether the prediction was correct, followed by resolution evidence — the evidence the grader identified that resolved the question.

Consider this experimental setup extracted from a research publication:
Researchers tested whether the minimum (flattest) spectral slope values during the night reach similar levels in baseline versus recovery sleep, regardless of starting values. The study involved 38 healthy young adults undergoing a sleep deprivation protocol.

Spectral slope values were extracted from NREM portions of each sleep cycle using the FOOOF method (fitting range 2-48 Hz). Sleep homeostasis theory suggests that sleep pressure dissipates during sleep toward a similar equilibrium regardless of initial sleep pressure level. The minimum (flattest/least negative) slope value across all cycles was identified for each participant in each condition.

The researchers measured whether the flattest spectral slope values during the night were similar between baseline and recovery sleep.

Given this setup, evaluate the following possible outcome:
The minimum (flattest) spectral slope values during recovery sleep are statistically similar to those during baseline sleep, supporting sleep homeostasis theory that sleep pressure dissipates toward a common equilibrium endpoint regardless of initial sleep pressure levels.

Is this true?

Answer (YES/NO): YES